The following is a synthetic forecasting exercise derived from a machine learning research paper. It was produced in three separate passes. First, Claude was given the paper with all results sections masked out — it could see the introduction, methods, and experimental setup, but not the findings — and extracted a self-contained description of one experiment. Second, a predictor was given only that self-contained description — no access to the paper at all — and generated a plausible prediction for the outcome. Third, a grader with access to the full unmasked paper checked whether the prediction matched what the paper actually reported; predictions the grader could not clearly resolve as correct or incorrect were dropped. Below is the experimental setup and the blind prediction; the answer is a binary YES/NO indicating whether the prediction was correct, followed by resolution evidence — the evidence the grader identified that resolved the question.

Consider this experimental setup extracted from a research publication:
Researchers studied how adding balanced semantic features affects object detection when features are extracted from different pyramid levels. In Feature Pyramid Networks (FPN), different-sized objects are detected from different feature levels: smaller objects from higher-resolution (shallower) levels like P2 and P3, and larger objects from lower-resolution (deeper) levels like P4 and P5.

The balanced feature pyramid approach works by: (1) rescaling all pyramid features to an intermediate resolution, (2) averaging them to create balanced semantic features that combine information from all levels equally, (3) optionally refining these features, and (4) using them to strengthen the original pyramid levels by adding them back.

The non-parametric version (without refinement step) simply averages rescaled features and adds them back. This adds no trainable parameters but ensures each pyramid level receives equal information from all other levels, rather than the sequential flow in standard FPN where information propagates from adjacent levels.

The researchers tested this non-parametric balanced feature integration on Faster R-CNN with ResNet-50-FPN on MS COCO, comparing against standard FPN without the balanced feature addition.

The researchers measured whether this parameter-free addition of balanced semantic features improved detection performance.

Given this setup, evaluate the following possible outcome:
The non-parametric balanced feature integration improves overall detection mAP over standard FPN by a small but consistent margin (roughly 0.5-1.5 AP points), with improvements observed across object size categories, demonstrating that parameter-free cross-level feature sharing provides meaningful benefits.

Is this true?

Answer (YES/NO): NO